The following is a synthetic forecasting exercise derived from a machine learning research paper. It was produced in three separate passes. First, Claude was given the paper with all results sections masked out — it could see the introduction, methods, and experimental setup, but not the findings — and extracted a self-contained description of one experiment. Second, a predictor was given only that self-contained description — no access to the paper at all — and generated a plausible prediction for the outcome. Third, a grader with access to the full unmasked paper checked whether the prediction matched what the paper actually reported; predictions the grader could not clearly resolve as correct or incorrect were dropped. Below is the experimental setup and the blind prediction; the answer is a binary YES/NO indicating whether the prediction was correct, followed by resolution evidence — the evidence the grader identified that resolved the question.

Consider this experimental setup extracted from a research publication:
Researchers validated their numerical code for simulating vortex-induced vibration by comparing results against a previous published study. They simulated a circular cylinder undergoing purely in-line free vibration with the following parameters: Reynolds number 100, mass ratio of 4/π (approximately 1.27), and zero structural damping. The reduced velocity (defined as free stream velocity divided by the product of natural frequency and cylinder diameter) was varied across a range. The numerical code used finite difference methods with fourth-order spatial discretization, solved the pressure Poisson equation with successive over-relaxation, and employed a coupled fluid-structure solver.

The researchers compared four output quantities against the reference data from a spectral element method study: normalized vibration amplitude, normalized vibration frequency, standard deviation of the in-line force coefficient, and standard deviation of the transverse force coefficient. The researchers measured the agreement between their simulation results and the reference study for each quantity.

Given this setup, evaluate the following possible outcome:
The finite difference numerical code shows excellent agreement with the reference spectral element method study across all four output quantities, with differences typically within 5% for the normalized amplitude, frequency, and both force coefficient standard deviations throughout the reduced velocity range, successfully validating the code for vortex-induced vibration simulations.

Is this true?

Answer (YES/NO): YES